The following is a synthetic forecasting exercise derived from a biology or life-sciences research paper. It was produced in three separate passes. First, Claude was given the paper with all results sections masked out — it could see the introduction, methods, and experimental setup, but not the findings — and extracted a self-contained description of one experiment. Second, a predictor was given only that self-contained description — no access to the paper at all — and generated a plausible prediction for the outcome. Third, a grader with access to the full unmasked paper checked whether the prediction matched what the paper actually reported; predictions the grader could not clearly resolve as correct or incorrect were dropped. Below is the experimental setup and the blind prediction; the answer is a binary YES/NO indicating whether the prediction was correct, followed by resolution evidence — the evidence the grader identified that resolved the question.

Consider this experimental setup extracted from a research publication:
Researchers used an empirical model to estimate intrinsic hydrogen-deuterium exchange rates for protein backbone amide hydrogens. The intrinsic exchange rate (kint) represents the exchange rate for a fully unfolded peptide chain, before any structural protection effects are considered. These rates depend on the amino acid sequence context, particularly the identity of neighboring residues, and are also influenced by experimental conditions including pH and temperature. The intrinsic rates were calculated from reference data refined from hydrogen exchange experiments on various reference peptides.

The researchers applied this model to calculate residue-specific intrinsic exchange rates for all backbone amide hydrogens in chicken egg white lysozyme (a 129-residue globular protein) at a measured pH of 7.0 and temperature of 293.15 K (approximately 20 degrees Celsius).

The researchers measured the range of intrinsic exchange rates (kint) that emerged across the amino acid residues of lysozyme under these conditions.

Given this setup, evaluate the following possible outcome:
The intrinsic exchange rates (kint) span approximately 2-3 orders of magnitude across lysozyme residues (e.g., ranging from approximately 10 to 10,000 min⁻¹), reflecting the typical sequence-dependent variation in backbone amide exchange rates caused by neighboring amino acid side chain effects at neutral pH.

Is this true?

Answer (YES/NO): YES